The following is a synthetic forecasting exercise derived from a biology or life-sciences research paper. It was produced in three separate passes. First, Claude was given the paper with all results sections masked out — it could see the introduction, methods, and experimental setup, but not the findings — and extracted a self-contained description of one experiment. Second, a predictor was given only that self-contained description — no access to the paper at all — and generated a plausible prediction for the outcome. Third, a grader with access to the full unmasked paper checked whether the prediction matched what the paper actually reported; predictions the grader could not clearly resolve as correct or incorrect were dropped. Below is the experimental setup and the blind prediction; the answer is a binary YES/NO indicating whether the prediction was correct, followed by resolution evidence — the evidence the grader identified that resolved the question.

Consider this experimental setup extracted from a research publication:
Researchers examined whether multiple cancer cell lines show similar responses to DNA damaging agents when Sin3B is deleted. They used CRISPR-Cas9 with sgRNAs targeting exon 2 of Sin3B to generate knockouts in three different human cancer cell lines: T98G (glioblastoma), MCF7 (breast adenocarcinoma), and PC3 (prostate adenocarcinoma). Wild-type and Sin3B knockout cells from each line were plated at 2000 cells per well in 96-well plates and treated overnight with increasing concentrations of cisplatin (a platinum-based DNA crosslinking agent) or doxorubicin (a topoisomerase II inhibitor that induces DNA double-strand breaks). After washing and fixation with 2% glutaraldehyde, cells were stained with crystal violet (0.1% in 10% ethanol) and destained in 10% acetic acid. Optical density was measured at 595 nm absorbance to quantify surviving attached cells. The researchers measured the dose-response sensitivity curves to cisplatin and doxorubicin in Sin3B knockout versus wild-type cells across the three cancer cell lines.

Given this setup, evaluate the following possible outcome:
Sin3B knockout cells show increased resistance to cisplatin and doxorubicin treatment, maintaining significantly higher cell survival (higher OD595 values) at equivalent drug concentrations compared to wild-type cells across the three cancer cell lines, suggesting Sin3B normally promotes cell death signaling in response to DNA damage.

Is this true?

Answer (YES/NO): NO